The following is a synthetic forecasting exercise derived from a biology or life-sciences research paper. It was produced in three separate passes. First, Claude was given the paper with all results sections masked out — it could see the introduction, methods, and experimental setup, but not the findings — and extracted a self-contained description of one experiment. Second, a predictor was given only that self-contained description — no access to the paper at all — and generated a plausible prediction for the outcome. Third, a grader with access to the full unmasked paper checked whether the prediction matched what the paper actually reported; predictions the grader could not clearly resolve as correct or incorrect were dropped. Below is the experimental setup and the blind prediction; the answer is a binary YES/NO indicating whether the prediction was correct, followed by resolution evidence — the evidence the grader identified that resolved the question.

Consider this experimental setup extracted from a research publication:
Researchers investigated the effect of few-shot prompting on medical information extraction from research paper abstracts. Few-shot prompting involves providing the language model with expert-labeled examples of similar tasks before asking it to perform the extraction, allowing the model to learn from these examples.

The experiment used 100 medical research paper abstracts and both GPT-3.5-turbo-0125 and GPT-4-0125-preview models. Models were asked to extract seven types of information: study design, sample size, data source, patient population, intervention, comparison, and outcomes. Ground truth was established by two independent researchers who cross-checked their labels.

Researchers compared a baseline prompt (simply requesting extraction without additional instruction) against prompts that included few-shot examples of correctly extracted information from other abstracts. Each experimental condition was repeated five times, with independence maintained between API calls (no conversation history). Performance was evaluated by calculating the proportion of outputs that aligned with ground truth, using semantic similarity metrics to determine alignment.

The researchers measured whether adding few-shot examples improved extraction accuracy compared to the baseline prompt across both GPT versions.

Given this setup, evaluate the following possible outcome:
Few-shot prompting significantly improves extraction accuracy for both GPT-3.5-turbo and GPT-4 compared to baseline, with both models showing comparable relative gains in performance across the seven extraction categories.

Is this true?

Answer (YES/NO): NO